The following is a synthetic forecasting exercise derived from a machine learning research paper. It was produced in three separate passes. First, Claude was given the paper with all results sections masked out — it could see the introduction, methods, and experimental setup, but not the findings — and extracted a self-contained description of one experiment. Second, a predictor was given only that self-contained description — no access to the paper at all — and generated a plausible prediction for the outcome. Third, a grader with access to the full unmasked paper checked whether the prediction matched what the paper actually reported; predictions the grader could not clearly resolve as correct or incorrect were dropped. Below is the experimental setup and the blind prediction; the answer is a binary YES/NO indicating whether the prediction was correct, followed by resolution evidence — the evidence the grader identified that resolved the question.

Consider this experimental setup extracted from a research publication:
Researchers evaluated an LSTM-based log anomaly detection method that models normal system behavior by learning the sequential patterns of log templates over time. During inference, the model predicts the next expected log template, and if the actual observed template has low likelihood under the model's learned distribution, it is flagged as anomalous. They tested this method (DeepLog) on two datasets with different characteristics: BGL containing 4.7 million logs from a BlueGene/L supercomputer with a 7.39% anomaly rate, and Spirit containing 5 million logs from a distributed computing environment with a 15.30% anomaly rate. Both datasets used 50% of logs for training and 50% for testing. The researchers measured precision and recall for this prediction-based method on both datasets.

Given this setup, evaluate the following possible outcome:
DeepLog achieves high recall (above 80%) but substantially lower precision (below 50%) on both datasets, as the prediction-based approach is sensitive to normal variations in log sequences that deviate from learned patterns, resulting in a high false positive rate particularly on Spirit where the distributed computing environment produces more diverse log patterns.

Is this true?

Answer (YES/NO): NO